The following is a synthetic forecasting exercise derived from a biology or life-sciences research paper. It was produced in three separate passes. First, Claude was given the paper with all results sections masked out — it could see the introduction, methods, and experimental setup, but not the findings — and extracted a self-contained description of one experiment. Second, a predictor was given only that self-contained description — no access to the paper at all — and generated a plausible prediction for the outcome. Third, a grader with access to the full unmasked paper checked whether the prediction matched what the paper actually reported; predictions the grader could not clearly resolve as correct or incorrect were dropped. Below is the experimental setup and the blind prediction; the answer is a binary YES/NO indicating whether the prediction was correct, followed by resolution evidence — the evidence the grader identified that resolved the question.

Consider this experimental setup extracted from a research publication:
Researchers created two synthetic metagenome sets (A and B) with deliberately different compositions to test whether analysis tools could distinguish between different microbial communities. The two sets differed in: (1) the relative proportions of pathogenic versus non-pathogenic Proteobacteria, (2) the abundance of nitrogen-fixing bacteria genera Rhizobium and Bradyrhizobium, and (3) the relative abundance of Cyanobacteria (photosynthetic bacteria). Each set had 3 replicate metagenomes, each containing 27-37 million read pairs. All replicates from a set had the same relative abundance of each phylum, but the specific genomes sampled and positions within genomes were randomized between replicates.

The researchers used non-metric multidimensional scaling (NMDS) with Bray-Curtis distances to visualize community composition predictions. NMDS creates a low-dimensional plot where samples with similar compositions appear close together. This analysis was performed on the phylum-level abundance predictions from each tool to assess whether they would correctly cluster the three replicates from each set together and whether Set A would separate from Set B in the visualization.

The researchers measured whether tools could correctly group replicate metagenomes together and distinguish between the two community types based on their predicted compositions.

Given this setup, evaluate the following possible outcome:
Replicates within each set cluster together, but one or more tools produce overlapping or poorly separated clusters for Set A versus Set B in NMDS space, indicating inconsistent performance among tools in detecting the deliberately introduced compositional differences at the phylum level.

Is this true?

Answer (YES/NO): NO